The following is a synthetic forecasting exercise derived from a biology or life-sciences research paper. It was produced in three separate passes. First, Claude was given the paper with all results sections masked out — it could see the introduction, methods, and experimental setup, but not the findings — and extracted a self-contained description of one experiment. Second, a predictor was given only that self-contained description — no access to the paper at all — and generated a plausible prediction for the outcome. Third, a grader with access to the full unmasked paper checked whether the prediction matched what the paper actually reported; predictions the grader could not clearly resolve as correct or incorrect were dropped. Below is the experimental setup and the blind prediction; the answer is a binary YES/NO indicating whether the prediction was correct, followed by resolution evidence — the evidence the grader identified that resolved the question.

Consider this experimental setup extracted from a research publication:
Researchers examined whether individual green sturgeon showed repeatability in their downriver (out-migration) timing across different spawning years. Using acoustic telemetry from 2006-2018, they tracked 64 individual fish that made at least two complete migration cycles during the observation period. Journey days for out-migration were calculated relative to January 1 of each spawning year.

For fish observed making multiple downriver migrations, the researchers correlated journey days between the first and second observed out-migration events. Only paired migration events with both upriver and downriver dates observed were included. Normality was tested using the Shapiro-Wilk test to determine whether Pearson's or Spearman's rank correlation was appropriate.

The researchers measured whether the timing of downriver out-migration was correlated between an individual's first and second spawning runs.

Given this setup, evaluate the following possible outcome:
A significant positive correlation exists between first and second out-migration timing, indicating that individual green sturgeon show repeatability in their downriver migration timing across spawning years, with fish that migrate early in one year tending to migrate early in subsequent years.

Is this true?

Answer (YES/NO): NO